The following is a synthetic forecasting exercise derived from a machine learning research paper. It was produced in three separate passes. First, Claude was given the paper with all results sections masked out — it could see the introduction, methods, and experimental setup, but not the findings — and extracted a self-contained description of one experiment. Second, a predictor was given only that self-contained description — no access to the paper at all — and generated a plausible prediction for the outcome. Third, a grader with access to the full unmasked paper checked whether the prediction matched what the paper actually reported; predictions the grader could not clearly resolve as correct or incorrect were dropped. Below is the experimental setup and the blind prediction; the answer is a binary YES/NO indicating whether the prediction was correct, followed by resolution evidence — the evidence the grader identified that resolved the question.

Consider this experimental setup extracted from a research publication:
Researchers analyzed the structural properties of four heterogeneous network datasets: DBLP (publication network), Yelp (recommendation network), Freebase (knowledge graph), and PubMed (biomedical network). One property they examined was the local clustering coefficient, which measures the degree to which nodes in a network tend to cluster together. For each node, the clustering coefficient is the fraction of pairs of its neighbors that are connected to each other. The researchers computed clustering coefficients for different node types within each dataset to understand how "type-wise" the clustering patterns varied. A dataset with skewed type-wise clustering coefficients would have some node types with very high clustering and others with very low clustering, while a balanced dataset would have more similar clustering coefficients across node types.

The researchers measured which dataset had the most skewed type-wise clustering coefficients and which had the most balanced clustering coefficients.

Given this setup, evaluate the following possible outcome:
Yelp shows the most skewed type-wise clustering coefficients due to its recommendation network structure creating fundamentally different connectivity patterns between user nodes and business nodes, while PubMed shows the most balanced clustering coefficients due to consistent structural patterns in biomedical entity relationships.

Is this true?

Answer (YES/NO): NO